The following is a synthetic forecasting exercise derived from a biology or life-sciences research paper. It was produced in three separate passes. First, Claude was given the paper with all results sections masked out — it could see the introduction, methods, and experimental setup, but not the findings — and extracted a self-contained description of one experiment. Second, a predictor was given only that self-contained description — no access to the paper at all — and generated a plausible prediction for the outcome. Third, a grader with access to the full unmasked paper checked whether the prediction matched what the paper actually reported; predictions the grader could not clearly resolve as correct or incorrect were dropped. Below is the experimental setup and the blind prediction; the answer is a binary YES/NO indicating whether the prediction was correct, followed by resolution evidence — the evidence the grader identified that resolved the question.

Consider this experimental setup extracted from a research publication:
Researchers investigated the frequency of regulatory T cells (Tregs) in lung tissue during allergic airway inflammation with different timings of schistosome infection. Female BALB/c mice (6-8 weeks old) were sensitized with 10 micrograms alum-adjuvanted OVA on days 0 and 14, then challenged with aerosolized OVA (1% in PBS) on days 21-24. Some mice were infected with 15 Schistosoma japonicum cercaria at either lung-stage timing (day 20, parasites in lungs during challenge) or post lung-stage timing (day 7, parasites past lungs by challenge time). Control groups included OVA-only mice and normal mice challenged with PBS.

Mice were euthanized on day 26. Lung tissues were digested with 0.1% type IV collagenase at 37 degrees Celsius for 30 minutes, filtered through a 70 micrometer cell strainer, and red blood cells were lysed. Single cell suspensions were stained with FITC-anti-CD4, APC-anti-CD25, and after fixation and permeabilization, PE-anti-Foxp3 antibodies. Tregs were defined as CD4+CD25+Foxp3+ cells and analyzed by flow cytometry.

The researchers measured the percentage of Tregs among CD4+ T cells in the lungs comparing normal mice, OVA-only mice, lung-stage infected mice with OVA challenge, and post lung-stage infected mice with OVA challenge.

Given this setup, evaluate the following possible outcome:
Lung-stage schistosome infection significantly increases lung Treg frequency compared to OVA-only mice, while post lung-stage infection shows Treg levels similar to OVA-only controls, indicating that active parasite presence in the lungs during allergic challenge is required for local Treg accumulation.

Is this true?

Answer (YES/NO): YES